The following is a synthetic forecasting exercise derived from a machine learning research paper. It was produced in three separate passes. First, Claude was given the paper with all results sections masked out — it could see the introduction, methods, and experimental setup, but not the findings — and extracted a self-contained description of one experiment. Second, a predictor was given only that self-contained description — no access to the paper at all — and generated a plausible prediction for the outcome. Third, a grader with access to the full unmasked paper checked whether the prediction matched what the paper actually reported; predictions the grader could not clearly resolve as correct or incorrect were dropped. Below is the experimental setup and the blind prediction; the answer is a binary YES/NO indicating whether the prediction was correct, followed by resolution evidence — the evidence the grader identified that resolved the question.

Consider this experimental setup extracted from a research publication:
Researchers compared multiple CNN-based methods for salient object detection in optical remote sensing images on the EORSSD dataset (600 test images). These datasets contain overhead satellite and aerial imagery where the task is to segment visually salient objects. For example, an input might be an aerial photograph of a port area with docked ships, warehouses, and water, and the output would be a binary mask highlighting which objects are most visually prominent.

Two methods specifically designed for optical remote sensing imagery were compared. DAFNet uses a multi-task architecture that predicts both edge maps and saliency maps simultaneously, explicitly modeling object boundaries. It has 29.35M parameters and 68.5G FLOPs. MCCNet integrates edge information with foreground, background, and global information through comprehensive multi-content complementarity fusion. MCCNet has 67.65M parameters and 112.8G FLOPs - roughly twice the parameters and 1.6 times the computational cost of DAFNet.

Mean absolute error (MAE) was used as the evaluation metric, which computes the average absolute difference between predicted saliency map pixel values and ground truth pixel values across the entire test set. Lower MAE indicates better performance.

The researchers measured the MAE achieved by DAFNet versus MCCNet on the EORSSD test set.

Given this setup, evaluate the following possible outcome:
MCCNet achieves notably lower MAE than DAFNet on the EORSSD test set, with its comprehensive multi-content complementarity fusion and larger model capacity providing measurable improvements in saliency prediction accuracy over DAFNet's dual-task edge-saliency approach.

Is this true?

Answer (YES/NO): NO